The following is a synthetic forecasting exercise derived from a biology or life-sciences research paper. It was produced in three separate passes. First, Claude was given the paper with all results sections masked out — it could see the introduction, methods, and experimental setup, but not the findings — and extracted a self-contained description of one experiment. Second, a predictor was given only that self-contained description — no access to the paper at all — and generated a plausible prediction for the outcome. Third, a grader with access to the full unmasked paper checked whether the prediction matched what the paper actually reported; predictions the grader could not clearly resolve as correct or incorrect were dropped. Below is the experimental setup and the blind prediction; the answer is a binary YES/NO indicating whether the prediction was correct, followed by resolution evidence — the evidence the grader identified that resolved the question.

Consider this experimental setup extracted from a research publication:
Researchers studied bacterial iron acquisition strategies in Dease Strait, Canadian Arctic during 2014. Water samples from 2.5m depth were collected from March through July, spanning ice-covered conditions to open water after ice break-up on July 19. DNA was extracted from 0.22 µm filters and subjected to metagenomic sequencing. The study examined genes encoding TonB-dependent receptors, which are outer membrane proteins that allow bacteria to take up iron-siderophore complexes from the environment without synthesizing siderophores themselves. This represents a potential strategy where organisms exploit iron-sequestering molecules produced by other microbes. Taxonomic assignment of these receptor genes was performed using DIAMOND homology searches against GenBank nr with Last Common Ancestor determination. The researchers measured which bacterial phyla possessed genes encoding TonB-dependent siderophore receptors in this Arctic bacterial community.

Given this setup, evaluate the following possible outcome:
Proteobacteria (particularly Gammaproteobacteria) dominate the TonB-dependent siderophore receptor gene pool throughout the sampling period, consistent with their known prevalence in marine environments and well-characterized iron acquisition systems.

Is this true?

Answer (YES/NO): NO